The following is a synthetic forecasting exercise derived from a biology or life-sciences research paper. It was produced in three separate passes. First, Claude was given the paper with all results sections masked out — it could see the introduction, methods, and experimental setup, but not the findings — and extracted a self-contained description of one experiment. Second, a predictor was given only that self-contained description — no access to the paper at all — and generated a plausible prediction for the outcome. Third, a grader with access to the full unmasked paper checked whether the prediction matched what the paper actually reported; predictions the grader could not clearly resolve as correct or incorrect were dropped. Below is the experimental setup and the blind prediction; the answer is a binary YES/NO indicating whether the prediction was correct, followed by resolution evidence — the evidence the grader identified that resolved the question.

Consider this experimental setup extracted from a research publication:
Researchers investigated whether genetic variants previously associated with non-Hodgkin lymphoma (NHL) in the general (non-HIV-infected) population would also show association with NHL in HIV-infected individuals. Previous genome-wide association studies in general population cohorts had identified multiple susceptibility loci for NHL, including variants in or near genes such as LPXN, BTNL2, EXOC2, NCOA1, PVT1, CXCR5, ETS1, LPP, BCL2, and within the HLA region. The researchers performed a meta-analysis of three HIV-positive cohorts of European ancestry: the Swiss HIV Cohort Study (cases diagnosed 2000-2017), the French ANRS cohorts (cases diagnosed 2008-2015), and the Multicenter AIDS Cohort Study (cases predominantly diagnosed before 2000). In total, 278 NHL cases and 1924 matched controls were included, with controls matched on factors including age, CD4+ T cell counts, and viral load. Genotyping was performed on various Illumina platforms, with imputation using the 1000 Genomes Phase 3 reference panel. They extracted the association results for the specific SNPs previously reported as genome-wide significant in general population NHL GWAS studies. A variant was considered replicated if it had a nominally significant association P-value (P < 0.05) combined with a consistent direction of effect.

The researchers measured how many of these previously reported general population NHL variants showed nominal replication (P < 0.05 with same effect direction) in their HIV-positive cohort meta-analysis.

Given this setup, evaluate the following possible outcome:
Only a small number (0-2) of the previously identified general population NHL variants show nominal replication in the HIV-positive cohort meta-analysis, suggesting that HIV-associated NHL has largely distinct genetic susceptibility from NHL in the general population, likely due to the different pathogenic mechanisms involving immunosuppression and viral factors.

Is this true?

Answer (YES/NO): YES